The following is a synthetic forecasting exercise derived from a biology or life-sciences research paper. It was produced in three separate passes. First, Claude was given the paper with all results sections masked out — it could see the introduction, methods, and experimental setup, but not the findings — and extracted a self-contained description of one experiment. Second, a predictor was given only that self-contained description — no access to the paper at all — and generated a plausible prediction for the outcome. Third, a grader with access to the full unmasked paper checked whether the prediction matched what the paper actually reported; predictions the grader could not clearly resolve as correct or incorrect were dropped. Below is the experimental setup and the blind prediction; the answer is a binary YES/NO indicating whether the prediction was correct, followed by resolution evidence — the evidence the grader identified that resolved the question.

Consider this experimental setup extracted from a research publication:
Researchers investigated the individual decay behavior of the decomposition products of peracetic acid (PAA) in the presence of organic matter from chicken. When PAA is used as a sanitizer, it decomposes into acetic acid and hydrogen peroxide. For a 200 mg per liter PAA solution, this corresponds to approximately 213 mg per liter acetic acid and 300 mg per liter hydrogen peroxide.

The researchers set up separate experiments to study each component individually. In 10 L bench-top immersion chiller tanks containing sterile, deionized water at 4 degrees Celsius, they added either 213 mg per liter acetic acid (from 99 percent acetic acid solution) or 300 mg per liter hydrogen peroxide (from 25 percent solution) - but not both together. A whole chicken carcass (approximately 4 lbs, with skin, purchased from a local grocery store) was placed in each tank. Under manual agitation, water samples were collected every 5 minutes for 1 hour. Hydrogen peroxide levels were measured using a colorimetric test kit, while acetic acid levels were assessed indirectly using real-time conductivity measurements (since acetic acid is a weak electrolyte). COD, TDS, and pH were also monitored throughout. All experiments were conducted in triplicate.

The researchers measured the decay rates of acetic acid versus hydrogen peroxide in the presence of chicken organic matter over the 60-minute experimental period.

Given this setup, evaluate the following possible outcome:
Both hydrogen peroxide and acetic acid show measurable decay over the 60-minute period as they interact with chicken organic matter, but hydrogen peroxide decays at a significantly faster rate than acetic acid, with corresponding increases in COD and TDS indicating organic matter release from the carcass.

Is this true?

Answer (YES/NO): YES